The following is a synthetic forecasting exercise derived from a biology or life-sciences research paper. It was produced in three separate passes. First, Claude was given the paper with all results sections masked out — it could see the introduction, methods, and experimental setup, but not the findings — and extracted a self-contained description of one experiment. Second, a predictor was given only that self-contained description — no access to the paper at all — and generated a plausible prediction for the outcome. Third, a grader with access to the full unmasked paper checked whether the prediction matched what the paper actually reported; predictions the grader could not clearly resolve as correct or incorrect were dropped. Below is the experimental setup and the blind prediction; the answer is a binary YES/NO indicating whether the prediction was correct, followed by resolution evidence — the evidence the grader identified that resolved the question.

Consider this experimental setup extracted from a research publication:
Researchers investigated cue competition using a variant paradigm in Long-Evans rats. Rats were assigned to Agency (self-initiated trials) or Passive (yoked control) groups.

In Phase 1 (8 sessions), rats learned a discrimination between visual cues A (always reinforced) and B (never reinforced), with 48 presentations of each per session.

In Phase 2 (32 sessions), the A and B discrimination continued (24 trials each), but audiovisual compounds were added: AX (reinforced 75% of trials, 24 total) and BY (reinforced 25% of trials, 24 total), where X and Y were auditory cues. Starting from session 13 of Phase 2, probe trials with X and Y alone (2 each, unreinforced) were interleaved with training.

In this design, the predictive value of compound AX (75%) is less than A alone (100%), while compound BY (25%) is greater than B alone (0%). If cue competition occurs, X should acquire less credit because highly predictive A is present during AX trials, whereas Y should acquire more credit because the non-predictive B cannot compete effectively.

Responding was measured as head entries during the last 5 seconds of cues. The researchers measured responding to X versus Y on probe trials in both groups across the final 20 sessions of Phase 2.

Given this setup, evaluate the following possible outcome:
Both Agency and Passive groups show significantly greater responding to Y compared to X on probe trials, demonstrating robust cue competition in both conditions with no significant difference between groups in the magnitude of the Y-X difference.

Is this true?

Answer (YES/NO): NO